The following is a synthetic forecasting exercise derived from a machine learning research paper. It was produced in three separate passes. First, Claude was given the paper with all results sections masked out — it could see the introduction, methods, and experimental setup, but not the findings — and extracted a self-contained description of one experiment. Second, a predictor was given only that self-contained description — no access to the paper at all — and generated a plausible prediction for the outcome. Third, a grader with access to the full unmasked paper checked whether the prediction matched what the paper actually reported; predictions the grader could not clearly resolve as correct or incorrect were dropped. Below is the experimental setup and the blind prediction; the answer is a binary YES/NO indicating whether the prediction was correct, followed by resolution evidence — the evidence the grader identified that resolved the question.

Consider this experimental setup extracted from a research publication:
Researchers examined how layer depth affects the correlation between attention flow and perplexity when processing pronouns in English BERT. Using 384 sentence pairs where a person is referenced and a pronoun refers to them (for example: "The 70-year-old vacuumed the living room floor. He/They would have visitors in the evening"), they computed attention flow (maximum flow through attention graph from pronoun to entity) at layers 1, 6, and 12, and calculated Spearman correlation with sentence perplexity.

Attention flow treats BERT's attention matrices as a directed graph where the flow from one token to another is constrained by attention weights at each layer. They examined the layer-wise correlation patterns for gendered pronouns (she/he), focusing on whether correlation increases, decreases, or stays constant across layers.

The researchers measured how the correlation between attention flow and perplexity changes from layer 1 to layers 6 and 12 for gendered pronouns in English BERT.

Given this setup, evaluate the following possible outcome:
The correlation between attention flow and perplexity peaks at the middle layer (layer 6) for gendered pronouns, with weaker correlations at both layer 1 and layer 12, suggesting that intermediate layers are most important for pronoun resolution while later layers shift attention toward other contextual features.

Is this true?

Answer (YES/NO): NO